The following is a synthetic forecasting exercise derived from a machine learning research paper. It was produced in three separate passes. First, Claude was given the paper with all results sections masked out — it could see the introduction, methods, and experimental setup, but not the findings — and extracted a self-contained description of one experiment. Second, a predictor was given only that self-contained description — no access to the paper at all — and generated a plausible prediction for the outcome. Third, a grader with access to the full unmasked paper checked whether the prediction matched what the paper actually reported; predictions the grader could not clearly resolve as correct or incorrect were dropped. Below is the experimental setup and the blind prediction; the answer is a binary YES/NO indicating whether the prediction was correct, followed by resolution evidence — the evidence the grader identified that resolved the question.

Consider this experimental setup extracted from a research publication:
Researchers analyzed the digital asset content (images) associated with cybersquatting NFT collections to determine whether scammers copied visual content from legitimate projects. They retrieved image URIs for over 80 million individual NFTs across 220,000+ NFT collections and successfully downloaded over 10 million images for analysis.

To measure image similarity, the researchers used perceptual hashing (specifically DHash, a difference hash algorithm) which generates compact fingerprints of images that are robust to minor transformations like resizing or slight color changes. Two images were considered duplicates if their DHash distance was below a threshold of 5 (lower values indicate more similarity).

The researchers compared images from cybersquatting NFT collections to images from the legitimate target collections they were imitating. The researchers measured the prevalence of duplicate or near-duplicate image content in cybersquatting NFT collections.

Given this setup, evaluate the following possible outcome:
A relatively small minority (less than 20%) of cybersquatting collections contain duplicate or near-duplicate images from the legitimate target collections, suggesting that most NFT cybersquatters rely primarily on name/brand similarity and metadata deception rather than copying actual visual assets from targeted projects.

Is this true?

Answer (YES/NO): YES